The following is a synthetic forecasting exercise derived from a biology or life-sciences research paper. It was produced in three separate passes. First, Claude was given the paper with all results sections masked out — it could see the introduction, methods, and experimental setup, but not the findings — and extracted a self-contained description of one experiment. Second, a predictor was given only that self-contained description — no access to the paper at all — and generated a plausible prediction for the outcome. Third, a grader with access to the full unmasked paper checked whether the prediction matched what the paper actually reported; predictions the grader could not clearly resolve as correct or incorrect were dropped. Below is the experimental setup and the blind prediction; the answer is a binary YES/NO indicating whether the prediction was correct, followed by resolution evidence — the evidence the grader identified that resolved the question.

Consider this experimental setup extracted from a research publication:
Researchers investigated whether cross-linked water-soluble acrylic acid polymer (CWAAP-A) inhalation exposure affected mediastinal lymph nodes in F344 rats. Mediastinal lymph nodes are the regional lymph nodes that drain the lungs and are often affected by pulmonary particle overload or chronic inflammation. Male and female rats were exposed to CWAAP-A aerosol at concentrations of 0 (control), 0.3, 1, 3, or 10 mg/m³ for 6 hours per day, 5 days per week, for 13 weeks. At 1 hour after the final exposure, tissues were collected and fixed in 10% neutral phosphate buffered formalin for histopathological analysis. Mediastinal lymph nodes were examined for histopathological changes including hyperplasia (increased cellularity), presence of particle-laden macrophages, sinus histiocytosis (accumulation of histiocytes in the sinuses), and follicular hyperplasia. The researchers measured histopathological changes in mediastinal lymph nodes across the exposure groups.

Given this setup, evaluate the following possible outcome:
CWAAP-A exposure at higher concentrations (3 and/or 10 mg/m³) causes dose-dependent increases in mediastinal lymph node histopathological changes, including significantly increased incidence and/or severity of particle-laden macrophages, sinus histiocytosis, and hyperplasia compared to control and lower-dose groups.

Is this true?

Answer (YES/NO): NO